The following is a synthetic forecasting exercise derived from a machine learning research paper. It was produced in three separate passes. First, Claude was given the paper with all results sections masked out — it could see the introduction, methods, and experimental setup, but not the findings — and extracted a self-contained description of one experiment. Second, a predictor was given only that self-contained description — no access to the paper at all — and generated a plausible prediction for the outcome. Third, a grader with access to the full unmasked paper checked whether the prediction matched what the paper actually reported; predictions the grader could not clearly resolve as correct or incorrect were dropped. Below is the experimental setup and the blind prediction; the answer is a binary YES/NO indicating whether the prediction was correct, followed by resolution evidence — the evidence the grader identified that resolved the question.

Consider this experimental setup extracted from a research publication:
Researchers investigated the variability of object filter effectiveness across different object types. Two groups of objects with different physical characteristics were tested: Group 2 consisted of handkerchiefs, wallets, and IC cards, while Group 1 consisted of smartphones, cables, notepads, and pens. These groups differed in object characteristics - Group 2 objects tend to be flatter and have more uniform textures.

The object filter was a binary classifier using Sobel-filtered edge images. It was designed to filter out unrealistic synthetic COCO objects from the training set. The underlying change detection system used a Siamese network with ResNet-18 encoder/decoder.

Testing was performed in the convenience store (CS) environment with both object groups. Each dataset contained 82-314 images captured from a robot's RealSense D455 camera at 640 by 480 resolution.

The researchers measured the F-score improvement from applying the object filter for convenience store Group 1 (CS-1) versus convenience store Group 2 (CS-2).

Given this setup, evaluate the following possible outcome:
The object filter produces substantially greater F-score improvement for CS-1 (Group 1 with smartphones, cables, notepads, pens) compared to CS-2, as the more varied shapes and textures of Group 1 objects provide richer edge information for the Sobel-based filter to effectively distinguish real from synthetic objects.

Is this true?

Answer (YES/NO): NO